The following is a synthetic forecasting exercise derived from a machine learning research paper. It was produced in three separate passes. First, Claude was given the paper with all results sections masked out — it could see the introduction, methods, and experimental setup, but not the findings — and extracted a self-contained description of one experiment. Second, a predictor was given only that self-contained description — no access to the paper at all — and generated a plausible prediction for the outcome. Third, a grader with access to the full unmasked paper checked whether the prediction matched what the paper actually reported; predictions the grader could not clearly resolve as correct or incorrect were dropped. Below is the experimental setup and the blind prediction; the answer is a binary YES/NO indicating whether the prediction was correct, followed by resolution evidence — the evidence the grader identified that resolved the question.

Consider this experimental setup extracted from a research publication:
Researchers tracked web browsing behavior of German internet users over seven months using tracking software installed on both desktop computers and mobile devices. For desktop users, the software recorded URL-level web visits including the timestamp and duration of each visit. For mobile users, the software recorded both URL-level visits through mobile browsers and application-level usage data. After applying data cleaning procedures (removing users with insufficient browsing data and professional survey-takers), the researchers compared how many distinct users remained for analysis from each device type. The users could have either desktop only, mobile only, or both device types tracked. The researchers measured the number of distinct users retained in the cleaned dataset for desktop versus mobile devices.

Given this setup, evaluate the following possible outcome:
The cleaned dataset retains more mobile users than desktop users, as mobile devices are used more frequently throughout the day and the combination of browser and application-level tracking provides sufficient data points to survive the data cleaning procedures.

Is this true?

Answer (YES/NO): YES